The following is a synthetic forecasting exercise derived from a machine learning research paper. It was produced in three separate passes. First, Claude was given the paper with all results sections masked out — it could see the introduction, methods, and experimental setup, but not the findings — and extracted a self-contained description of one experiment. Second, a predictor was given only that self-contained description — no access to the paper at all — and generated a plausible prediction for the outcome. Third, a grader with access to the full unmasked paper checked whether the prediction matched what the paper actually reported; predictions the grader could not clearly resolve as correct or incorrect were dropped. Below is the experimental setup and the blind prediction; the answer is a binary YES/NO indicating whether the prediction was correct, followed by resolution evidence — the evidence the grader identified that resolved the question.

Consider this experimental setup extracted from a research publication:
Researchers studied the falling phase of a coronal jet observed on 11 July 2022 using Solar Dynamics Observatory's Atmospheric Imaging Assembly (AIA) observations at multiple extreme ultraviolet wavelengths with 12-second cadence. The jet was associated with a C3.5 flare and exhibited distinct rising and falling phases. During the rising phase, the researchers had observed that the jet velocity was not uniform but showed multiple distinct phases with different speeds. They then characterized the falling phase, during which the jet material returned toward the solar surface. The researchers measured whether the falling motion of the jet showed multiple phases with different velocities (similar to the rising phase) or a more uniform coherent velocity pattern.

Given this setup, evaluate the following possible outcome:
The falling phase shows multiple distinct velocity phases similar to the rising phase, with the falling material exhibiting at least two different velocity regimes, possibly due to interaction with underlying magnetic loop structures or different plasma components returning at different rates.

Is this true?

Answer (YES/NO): NO